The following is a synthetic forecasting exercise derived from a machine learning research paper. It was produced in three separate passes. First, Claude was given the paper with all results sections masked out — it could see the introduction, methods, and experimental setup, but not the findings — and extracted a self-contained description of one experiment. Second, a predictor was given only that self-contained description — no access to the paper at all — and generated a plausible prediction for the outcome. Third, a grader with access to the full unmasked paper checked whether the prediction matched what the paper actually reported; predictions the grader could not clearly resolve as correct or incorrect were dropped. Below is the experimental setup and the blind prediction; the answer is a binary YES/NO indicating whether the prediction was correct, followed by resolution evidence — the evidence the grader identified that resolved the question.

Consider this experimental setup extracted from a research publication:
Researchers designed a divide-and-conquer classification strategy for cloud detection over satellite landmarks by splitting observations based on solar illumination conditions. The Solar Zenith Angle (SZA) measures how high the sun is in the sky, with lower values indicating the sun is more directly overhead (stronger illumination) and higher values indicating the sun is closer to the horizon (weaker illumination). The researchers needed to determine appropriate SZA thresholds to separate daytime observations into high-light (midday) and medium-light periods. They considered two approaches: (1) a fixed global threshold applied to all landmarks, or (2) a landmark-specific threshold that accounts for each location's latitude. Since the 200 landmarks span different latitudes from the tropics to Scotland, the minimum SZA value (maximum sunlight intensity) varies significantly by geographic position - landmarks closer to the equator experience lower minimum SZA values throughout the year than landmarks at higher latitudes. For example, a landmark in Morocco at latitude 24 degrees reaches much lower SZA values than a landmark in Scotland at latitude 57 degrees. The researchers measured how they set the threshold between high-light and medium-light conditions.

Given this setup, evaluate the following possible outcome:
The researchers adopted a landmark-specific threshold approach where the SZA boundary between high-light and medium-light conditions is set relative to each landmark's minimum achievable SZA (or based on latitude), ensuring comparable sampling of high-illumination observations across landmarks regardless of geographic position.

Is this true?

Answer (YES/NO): YES